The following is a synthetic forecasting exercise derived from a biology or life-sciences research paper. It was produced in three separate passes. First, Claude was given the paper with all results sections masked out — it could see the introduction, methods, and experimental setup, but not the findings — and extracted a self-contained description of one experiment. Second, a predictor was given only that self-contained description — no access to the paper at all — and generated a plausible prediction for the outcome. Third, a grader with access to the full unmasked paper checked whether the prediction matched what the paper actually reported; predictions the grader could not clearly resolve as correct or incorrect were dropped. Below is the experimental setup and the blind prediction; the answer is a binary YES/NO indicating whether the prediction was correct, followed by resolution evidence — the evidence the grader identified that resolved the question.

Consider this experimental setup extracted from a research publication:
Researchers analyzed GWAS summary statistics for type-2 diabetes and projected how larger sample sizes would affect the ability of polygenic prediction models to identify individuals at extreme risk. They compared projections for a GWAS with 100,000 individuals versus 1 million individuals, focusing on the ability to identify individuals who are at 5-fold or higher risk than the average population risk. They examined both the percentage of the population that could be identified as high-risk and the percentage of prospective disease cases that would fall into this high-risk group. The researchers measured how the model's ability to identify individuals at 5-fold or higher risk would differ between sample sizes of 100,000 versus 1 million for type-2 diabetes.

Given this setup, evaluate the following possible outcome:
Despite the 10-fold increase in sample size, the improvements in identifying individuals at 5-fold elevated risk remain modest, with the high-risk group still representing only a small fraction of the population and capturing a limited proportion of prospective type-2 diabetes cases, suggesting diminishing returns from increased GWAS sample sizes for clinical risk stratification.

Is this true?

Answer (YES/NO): YES